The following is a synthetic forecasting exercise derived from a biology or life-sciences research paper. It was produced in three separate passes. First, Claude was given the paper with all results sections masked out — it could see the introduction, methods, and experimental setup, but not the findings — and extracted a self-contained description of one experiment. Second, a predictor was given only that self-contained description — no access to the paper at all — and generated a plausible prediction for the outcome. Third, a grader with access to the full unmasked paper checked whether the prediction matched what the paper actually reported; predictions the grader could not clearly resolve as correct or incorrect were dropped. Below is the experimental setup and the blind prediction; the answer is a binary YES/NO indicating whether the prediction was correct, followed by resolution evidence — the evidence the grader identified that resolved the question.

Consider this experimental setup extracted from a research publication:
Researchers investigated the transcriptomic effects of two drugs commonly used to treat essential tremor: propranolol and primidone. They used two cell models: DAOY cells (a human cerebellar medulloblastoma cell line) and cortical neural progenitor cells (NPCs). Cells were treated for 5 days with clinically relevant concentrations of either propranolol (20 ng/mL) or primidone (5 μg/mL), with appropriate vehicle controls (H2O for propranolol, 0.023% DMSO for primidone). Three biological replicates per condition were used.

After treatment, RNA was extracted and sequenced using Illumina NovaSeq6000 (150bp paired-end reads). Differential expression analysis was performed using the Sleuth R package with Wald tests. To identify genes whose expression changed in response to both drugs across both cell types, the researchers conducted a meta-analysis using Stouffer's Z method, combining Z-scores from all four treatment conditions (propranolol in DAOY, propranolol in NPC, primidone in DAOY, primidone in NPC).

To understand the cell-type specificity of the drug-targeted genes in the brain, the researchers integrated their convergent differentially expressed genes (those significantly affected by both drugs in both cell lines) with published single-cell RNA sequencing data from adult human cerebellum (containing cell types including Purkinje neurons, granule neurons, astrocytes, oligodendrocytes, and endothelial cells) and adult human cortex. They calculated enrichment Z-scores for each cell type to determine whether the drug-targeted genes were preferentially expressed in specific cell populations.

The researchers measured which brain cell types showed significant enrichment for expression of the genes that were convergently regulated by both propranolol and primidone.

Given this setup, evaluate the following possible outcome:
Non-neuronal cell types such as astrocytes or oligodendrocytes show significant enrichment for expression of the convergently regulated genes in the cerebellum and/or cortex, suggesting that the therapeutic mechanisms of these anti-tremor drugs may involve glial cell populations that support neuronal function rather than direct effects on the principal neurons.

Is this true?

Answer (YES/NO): YES